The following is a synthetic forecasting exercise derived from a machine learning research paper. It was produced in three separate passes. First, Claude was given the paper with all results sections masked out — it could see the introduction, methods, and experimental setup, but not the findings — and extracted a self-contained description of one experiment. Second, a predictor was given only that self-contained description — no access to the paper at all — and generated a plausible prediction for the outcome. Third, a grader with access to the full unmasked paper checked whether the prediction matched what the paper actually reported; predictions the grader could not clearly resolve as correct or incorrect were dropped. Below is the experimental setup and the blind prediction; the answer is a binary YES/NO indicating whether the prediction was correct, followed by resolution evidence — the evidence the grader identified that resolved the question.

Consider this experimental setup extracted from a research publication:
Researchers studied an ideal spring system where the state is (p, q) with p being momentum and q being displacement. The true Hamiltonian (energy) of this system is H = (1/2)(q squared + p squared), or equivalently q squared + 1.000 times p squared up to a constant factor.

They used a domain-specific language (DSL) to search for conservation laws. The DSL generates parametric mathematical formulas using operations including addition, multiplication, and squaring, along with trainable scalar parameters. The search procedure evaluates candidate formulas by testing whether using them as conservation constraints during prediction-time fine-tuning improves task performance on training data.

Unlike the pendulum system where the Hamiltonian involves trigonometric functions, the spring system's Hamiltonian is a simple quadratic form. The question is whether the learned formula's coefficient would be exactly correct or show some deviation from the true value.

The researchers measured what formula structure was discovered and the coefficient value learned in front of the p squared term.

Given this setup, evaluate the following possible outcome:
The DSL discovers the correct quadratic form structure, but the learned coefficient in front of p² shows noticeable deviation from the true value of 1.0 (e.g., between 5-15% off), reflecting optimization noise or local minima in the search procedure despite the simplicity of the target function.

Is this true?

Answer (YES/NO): NO